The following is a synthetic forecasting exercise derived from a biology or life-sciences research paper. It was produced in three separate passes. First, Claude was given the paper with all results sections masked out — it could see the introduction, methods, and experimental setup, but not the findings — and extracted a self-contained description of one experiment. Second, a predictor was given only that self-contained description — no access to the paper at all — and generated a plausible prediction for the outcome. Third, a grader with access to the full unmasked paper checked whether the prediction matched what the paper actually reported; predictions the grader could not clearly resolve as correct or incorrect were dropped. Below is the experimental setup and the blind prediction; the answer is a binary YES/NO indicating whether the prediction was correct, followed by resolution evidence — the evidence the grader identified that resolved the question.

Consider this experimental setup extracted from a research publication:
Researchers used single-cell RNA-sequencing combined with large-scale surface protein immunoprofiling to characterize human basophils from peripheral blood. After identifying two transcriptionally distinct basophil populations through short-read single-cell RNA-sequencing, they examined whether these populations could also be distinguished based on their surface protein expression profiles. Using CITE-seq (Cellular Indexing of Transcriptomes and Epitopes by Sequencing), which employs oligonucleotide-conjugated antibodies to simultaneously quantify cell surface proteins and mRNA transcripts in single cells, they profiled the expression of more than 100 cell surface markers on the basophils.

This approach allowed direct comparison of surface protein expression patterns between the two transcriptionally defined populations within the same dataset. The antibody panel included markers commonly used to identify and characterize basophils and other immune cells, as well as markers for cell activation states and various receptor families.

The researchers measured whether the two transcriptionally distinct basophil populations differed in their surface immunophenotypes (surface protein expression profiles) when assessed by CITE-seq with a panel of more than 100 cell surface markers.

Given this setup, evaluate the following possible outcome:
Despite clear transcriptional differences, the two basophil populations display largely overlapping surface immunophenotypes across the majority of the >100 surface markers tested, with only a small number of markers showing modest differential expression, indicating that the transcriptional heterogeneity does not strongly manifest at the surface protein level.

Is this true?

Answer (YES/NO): NO